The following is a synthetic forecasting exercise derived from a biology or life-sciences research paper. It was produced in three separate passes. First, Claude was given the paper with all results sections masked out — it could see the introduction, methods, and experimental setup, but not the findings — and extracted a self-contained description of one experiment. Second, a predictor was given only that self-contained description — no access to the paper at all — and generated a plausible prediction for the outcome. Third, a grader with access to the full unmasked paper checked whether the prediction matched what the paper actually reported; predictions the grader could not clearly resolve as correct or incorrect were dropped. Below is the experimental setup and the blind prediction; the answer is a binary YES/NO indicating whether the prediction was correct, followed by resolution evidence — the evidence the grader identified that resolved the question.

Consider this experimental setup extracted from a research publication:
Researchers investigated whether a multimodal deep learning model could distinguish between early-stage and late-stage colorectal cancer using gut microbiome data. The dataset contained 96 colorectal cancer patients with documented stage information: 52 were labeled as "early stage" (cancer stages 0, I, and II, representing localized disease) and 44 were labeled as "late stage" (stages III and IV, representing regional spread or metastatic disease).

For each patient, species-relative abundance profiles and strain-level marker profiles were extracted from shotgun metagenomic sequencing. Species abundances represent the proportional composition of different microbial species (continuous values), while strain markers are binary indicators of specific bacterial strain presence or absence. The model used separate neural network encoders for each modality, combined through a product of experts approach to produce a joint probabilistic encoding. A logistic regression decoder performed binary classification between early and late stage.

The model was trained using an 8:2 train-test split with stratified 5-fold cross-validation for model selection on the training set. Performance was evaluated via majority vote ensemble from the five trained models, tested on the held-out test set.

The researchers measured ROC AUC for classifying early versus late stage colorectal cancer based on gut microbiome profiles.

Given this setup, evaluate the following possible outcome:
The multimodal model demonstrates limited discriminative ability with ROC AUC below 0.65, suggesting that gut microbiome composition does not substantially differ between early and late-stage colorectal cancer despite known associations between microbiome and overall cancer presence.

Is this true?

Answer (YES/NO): YES